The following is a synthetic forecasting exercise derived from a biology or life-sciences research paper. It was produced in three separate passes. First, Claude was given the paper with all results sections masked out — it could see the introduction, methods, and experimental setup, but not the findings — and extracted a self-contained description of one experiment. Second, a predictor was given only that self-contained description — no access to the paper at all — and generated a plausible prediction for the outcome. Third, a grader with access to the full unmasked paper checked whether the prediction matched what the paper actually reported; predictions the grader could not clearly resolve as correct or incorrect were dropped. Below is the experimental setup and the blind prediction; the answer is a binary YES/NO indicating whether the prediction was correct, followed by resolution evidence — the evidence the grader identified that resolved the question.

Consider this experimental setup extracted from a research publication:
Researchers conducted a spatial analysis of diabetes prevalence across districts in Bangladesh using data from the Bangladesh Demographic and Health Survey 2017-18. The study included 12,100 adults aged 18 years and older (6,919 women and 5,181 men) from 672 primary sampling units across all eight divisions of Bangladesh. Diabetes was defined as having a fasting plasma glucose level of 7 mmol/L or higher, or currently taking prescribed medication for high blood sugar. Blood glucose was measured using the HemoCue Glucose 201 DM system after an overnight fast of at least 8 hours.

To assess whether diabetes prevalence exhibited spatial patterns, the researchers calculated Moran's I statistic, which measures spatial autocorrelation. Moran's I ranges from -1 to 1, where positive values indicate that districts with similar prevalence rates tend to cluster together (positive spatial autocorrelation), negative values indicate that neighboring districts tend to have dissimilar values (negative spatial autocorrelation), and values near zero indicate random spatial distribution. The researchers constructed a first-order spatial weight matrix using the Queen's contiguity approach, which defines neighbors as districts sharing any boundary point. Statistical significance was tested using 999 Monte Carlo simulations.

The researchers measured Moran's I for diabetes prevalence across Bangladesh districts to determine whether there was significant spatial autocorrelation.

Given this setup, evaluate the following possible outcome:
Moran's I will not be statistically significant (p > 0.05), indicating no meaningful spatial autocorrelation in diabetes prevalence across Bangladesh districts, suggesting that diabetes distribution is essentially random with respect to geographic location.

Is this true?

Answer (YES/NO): NO